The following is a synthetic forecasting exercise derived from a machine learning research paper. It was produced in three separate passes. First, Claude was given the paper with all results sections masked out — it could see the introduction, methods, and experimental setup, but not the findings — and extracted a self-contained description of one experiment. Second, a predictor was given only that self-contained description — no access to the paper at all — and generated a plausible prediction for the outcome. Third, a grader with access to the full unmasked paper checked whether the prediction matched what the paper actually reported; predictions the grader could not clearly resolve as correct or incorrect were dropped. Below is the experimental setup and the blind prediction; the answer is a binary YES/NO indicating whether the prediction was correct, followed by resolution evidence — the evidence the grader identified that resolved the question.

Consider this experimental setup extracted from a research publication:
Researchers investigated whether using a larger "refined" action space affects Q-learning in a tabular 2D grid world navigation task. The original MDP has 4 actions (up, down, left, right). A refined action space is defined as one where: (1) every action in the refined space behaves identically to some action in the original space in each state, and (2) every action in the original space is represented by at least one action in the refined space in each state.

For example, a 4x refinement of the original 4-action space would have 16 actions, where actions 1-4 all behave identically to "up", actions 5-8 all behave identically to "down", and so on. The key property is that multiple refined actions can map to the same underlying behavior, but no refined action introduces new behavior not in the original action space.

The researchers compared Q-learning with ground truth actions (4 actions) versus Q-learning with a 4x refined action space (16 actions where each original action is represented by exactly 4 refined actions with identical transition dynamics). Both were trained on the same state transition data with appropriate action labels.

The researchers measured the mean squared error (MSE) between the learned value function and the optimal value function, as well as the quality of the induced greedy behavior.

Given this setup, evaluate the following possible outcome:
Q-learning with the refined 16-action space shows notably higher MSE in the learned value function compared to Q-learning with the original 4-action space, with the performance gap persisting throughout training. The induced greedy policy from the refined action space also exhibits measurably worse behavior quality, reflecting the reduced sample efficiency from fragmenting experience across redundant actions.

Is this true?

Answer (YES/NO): NO